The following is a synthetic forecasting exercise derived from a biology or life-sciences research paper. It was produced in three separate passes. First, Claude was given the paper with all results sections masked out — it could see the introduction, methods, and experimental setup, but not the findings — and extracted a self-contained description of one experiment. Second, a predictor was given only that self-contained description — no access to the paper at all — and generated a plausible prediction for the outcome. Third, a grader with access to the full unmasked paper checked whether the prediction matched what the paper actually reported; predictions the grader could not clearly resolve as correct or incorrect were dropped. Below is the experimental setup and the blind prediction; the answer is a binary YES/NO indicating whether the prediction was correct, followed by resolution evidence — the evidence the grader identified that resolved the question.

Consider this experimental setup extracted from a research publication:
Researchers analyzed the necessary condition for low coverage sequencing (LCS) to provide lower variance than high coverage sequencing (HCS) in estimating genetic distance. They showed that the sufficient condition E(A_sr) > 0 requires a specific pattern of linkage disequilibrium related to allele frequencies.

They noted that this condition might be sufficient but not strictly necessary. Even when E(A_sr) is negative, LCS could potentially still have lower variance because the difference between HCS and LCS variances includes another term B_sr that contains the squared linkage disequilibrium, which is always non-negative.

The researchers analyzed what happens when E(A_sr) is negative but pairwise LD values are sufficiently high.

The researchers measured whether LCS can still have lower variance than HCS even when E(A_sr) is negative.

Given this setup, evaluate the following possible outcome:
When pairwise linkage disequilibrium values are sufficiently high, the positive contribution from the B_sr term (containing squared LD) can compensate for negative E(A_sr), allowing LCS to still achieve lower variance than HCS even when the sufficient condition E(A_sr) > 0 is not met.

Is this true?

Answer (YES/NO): YES